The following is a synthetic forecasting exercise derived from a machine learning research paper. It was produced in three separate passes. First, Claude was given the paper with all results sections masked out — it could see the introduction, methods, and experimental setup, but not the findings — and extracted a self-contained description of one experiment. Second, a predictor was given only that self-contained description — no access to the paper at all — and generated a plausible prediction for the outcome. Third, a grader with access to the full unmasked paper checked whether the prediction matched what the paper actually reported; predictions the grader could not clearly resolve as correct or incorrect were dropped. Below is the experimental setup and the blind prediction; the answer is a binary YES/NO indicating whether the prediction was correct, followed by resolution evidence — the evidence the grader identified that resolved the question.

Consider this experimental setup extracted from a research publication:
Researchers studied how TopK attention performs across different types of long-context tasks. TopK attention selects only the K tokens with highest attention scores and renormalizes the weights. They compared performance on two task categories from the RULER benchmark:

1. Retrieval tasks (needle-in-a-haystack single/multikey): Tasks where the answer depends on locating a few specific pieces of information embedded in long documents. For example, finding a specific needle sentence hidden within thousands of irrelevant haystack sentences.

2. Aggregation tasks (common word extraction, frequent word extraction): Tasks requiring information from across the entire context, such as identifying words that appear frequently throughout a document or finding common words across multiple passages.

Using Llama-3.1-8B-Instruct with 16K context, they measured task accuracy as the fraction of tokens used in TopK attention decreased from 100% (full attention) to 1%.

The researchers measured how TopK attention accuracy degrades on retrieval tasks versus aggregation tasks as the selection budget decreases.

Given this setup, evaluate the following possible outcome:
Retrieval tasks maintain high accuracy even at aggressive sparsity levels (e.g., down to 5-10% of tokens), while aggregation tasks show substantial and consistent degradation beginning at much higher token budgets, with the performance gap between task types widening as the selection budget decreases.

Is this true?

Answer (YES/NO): YES